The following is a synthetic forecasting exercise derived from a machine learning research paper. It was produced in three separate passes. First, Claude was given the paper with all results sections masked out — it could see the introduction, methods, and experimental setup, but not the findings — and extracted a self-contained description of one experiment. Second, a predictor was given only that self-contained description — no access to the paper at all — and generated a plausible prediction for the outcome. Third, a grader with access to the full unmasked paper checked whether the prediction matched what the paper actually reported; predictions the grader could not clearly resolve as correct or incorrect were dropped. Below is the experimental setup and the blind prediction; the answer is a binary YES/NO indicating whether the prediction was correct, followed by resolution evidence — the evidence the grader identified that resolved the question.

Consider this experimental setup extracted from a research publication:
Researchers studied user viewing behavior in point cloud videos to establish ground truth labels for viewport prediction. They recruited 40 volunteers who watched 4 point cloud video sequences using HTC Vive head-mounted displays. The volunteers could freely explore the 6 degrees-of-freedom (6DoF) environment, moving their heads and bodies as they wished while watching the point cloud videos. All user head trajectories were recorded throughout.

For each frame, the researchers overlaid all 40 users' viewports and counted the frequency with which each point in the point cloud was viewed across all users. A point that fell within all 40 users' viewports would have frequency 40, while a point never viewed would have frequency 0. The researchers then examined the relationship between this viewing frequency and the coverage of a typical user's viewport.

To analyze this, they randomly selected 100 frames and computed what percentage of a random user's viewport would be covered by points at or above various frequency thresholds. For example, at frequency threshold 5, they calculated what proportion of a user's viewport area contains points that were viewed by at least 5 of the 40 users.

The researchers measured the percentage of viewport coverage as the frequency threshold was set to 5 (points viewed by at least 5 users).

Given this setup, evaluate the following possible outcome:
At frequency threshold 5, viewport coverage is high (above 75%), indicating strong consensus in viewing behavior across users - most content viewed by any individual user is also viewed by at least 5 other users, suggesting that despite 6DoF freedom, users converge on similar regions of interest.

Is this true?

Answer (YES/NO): YES